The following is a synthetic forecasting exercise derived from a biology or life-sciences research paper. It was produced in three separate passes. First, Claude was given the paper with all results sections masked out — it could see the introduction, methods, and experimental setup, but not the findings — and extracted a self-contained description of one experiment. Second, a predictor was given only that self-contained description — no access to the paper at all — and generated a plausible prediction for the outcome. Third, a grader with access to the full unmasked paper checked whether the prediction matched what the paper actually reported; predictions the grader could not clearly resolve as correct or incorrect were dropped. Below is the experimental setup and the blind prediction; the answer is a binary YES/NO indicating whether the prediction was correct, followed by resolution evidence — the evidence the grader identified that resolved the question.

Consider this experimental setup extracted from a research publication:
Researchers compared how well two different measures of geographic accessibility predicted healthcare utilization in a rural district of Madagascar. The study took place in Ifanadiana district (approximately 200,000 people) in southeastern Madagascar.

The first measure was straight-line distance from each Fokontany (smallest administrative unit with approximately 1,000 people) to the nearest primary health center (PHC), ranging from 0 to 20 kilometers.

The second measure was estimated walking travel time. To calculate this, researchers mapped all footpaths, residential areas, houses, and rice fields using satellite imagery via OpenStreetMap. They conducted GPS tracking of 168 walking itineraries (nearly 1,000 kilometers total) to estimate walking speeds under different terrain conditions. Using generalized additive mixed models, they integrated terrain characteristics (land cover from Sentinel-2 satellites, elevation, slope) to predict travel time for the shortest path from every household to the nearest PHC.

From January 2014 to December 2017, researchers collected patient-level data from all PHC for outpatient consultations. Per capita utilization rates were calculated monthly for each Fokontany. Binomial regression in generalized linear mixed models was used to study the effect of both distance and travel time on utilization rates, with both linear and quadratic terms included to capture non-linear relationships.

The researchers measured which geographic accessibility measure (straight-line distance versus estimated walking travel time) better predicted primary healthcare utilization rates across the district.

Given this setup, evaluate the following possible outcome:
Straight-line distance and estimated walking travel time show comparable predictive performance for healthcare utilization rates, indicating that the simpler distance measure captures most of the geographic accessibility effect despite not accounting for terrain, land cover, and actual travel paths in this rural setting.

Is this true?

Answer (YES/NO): NO